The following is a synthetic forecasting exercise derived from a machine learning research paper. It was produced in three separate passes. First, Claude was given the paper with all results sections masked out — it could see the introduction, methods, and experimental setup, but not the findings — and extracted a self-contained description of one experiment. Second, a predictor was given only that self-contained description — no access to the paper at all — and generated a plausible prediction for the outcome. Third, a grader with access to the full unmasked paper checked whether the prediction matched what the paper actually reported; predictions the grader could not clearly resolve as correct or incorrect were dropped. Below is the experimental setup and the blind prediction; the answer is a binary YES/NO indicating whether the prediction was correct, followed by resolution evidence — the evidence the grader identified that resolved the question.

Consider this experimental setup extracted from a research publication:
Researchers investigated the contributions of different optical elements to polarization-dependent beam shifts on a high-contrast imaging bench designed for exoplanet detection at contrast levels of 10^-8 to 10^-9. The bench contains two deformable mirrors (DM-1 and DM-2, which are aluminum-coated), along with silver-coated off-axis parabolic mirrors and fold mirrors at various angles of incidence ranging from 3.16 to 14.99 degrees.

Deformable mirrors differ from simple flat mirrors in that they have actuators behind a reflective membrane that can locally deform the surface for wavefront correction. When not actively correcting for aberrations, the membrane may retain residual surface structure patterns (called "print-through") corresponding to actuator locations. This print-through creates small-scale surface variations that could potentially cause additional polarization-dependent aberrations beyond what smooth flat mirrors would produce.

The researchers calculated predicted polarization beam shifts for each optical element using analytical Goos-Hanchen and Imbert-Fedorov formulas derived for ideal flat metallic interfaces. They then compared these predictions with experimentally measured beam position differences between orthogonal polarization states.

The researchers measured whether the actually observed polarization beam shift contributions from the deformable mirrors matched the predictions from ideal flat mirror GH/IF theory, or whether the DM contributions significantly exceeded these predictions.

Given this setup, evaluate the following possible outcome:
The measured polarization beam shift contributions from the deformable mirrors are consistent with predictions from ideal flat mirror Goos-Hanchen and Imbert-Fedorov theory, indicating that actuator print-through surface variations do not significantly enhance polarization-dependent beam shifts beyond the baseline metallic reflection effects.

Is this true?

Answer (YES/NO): NO